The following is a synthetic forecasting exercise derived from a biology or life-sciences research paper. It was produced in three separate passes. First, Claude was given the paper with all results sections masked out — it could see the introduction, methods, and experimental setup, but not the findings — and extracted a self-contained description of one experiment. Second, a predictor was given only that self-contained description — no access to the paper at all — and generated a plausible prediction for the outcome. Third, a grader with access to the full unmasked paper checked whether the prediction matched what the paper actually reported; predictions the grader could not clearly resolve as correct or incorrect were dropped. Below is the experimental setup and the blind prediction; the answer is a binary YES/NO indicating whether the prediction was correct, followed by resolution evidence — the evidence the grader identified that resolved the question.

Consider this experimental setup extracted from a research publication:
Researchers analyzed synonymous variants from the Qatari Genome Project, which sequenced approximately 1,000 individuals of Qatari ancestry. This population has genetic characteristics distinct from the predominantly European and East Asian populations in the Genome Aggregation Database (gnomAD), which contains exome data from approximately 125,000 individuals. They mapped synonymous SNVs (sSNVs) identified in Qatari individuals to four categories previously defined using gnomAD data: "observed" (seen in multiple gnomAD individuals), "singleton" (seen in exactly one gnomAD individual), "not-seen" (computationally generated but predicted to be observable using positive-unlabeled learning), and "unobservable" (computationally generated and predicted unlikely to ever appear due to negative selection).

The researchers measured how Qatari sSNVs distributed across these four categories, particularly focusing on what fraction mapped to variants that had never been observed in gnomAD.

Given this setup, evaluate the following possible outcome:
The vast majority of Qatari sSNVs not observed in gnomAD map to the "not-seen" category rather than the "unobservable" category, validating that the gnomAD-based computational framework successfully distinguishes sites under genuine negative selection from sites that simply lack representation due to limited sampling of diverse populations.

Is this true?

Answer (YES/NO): YES